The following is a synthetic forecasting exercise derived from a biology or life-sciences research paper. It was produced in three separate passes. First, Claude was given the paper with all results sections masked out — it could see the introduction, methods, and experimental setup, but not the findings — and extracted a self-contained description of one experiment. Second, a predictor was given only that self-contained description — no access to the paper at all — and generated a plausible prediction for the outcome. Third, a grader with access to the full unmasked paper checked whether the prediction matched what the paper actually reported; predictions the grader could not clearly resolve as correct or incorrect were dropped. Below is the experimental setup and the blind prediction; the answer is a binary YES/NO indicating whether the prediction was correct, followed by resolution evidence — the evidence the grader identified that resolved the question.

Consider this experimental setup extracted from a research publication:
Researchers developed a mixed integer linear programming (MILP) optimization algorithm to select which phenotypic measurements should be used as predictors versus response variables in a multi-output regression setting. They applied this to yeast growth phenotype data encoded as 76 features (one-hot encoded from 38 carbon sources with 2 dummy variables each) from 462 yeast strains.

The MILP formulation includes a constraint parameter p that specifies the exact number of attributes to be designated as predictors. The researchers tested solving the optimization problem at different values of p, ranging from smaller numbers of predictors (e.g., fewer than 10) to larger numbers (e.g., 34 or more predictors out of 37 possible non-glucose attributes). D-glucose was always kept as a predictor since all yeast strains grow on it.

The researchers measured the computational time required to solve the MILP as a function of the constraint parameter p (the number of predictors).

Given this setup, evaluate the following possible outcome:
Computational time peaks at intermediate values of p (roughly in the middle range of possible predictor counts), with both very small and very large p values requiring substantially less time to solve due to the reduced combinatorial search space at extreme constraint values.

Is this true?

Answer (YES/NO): NO